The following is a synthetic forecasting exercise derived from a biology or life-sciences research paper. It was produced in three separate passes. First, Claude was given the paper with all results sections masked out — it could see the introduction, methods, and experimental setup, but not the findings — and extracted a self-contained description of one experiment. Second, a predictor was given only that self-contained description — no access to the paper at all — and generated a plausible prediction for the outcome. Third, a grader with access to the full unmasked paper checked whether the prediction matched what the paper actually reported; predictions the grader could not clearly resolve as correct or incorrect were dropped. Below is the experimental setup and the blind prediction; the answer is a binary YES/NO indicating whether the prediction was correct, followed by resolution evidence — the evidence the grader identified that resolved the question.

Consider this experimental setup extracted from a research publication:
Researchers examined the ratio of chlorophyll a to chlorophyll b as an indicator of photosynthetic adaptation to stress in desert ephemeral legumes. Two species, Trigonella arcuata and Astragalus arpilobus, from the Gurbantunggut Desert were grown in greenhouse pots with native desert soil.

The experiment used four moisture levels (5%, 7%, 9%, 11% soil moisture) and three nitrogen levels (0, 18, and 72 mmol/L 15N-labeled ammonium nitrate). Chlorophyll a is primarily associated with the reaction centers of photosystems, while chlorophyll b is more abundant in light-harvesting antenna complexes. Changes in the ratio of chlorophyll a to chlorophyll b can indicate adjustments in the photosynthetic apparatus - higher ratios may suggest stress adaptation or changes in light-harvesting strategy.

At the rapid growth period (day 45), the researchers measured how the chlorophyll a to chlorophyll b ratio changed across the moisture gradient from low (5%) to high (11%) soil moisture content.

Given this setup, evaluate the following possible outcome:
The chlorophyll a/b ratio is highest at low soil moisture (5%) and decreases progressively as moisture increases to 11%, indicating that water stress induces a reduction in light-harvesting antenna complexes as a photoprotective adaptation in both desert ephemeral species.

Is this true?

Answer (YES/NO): NO